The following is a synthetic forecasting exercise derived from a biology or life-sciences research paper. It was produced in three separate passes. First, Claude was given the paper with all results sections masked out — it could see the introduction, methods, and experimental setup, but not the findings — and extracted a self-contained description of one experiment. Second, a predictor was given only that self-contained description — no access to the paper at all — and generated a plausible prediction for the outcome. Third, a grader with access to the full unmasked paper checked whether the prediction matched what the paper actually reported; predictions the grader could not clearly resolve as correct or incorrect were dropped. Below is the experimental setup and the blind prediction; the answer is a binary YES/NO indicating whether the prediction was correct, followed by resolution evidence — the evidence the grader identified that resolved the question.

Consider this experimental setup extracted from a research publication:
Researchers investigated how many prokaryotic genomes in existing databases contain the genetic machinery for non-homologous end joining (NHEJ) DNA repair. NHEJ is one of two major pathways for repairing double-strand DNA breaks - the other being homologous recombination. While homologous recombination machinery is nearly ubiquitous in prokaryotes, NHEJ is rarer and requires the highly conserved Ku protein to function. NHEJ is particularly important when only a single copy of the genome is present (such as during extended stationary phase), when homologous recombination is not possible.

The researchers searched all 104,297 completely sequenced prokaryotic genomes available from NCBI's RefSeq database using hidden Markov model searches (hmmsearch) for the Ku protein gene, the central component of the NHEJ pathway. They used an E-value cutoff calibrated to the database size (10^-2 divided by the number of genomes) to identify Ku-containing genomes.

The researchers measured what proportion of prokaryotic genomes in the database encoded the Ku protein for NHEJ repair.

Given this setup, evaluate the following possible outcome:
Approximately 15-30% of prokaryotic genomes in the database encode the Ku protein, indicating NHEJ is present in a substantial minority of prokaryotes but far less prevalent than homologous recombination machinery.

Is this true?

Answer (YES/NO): YES